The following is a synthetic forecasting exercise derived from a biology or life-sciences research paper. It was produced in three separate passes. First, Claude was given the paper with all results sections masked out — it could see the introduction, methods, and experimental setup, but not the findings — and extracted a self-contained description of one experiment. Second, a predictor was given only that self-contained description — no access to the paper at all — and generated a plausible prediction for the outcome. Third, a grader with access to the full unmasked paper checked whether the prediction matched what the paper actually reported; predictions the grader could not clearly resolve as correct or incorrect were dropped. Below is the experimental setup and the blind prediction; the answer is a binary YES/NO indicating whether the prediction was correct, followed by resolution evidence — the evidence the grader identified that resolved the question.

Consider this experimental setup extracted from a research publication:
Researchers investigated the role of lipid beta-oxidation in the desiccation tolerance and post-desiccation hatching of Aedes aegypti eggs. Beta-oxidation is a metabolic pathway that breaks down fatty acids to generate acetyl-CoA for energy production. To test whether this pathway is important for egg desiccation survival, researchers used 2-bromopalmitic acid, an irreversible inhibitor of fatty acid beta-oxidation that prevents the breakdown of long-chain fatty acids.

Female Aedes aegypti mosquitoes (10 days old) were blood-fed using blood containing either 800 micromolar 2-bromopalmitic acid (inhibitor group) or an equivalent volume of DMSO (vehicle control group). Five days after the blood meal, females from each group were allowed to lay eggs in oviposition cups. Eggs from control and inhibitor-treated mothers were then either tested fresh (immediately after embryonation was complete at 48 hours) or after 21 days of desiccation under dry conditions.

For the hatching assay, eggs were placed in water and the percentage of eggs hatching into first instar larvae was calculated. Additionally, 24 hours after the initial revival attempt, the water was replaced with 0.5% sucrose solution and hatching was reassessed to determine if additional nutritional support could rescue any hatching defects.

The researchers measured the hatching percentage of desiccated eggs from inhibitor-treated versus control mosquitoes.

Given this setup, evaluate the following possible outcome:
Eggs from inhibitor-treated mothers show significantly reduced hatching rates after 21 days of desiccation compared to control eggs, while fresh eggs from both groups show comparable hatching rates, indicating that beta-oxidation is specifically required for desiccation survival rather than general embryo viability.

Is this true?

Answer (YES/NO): YES